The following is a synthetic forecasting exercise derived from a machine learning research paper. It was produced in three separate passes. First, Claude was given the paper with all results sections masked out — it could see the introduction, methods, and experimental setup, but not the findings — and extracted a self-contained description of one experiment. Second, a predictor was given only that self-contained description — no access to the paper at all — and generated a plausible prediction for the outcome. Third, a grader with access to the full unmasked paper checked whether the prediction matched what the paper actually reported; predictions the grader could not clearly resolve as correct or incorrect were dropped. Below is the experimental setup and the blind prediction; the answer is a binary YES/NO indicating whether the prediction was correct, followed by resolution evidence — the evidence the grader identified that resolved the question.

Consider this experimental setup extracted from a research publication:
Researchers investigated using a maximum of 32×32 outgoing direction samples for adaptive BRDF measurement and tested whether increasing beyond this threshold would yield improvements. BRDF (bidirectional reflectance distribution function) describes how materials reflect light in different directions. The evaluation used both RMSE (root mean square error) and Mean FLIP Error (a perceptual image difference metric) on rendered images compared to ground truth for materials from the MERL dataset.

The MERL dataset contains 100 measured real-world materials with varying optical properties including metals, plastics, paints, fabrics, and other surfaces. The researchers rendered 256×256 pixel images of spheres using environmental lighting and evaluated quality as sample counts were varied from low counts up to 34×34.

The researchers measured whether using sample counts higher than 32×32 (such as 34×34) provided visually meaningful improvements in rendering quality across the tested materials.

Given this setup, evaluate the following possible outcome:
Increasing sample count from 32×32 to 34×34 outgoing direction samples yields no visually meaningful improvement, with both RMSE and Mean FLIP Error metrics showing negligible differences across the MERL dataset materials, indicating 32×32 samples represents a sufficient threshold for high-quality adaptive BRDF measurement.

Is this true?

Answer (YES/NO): NO